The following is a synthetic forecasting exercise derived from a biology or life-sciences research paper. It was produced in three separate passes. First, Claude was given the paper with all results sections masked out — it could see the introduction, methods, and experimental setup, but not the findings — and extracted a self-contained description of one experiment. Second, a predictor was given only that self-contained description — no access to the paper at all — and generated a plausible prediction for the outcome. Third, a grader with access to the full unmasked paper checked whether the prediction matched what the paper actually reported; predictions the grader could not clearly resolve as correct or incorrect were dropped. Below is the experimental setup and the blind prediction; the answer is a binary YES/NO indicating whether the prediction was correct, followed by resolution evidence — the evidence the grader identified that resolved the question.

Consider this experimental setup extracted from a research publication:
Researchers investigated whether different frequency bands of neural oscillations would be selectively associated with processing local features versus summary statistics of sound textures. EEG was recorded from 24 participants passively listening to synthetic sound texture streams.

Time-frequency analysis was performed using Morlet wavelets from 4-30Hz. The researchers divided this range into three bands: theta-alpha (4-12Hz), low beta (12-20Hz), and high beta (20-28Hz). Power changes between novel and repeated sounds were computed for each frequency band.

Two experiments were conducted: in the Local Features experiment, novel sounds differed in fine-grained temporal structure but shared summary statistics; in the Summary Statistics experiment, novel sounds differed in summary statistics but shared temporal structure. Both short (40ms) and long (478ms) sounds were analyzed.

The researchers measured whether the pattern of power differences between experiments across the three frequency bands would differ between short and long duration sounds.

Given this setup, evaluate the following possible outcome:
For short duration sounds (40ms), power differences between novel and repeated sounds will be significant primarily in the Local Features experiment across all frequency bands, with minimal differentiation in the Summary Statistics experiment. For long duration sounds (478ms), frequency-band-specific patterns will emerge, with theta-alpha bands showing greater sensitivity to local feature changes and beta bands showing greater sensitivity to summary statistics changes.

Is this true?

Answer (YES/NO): NO